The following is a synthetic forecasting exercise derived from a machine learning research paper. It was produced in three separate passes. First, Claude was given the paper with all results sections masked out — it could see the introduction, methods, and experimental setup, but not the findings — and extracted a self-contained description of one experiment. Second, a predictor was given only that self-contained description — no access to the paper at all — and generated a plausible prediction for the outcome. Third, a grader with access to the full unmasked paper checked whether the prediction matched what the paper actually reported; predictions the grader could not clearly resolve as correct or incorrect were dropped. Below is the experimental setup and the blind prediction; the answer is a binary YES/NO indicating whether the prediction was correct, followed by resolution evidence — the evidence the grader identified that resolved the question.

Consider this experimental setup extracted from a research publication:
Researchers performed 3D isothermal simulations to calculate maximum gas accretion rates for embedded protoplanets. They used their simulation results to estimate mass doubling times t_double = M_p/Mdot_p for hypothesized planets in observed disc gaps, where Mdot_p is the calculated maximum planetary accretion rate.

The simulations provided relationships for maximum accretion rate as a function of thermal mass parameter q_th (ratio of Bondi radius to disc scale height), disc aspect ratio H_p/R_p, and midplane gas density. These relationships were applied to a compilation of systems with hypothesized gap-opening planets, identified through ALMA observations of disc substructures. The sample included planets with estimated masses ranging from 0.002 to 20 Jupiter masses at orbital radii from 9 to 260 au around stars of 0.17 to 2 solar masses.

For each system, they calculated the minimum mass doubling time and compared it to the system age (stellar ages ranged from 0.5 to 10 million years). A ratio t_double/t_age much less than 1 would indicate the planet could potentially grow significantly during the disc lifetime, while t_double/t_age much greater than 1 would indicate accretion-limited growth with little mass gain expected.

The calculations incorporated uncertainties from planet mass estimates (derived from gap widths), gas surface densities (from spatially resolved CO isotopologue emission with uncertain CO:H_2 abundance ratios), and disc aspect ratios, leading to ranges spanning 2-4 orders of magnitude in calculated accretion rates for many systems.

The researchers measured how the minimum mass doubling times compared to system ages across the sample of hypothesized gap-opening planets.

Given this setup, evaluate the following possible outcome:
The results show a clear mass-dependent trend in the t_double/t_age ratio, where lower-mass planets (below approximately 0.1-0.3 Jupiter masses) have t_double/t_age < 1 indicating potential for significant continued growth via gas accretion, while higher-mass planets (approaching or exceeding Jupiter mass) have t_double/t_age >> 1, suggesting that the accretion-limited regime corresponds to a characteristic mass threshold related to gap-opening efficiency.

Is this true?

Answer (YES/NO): NO